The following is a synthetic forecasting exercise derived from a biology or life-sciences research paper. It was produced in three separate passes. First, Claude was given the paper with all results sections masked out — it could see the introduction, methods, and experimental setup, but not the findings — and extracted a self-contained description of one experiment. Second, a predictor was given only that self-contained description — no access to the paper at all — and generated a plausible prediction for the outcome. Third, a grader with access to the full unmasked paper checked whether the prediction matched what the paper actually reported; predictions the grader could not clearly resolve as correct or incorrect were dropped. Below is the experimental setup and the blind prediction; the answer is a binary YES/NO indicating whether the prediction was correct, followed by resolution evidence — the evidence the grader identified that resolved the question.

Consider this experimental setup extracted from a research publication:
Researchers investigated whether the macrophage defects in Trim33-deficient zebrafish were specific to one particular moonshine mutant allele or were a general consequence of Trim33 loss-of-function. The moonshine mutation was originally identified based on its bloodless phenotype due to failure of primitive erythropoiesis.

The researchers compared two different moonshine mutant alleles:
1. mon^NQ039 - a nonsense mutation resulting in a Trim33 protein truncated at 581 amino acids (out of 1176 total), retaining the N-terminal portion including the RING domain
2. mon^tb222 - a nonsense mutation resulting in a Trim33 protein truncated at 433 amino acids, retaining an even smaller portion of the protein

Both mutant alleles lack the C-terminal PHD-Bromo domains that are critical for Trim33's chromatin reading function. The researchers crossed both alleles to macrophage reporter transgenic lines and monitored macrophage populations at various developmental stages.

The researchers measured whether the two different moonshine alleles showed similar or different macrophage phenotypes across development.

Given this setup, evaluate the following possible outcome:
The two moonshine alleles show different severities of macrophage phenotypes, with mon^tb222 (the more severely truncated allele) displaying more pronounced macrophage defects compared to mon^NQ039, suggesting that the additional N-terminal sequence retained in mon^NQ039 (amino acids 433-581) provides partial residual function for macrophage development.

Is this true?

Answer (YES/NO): NO